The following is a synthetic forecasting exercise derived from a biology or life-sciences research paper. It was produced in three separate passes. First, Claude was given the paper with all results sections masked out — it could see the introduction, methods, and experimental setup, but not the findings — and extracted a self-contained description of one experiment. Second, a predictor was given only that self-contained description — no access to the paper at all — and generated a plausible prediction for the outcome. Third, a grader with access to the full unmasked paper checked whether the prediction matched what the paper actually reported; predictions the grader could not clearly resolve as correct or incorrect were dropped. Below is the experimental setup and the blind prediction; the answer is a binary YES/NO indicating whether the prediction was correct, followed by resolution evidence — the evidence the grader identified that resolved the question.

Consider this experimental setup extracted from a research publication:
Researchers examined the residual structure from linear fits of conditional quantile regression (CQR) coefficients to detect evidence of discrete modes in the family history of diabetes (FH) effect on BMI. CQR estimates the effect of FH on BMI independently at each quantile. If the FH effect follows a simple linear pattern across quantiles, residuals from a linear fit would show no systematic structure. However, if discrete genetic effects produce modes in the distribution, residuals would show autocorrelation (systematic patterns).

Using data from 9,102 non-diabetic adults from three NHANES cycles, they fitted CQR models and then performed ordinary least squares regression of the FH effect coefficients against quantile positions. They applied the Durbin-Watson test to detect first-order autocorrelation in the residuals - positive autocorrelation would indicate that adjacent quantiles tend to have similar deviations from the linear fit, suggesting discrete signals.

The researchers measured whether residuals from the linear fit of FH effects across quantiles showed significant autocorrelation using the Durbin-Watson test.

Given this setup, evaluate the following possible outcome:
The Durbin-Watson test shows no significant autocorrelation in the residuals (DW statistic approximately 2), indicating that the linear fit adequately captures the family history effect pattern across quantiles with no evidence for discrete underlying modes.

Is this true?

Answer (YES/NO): NO